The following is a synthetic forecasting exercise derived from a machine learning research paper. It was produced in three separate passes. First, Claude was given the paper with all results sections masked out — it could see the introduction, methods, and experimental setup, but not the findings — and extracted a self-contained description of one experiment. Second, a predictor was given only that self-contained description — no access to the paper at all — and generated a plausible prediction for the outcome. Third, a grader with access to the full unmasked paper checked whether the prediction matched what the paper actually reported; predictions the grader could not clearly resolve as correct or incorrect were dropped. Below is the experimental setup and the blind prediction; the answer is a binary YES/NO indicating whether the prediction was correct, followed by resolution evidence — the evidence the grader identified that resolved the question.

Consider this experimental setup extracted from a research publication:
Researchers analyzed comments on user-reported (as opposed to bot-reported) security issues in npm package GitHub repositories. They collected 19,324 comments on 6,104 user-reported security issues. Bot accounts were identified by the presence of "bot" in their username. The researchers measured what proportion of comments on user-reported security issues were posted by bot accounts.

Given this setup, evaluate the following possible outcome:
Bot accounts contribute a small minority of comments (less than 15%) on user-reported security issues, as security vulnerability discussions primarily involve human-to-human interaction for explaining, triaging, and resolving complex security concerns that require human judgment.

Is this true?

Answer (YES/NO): YES